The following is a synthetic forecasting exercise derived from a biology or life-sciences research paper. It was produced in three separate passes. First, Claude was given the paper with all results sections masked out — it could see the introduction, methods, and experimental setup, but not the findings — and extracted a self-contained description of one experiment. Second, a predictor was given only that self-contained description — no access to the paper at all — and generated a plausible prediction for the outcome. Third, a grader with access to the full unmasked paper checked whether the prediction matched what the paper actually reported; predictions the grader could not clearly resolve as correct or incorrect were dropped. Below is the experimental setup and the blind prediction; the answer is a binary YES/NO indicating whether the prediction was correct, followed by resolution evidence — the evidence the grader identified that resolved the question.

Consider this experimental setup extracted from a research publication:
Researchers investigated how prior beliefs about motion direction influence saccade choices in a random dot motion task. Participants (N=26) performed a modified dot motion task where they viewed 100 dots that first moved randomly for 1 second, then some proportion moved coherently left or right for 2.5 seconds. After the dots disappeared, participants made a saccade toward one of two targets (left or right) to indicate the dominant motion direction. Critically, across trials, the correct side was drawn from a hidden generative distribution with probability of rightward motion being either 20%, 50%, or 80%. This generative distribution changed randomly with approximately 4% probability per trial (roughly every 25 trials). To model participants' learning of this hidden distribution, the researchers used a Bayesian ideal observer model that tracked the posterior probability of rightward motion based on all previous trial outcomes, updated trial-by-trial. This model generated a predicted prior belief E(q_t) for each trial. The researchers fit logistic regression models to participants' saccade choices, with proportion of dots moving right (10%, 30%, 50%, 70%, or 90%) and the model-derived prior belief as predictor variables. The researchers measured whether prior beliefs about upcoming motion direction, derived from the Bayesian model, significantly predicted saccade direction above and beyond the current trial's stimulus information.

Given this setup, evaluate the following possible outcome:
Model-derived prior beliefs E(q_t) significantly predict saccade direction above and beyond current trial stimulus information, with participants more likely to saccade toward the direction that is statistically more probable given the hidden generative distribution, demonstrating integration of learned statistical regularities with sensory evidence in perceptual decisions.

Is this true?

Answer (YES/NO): YES